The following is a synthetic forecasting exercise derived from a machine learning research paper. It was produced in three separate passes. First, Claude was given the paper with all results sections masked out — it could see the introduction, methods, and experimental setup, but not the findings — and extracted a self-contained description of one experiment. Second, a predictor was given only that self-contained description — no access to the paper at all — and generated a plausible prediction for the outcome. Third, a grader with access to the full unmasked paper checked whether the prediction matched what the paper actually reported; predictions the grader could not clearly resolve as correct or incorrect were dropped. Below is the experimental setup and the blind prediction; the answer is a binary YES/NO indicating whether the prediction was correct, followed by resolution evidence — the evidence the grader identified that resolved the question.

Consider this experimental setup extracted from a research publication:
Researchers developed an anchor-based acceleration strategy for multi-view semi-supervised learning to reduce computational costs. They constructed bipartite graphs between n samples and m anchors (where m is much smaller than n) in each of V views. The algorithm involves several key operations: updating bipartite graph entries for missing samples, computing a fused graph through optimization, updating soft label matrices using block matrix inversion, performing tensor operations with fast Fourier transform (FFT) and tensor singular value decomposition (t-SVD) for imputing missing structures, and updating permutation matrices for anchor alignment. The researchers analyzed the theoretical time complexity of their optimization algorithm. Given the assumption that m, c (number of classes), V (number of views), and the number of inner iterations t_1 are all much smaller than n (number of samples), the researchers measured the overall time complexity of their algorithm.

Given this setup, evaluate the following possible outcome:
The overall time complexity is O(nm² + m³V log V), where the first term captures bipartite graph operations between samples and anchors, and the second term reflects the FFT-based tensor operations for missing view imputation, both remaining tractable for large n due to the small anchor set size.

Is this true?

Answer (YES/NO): NO